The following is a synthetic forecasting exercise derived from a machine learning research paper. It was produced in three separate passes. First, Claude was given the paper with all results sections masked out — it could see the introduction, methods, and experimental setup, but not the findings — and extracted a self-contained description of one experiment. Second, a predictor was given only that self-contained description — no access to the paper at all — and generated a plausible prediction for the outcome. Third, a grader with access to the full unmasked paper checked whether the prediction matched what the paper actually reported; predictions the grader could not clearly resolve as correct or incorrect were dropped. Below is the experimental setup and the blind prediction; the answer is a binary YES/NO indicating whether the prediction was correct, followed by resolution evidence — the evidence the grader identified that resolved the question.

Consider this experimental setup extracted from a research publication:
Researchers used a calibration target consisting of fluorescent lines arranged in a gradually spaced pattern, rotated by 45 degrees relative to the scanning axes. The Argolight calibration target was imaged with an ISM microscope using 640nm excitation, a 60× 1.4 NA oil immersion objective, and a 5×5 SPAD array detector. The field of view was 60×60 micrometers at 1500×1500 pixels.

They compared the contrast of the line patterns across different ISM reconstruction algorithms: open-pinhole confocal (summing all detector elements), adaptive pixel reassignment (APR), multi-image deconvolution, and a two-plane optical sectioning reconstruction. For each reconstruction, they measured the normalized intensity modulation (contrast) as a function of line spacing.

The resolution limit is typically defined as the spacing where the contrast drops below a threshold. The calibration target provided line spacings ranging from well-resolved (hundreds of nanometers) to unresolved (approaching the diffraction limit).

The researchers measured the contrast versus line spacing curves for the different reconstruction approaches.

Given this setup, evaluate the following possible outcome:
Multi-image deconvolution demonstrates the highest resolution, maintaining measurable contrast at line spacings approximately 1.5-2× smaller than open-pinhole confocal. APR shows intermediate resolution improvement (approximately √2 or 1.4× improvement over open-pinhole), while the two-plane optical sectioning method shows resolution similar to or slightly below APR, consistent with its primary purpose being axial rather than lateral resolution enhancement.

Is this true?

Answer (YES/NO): NO